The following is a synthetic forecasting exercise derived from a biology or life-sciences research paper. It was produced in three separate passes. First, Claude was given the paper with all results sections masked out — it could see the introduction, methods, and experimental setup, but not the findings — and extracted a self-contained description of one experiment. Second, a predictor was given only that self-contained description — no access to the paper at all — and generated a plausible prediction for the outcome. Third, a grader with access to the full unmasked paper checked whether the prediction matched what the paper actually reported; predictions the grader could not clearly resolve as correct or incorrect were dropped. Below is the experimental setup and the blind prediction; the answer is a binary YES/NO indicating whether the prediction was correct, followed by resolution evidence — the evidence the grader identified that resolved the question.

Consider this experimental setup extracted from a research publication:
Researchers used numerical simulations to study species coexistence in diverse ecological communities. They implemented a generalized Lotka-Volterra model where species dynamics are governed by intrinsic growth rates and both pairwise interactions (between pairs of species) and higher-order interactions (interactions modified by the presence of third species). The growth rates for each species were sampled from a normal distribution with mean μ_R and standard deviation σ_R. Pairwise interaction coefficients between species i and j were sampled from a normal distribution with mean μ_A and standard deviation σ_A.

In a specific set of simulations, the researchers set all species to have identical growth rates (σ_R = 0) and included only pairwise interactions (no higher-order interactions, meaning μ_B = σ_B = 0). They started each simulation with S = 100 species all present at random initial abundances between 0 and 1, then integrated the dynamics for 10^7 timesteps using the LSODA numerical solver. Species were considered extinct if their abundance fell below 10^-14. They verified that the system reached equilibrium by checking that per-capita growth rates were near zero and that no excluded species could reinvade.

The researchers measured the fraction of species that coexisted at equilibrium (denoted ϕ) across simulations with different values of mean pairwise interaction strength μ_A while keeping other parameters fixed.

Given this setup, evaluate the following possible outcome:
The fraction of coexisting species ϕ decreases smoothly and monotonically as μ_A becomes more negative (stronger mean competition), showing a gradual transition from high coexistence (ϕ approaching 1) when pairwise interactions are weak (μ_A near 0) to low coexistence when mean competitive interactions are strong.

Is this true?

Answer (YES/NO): NO